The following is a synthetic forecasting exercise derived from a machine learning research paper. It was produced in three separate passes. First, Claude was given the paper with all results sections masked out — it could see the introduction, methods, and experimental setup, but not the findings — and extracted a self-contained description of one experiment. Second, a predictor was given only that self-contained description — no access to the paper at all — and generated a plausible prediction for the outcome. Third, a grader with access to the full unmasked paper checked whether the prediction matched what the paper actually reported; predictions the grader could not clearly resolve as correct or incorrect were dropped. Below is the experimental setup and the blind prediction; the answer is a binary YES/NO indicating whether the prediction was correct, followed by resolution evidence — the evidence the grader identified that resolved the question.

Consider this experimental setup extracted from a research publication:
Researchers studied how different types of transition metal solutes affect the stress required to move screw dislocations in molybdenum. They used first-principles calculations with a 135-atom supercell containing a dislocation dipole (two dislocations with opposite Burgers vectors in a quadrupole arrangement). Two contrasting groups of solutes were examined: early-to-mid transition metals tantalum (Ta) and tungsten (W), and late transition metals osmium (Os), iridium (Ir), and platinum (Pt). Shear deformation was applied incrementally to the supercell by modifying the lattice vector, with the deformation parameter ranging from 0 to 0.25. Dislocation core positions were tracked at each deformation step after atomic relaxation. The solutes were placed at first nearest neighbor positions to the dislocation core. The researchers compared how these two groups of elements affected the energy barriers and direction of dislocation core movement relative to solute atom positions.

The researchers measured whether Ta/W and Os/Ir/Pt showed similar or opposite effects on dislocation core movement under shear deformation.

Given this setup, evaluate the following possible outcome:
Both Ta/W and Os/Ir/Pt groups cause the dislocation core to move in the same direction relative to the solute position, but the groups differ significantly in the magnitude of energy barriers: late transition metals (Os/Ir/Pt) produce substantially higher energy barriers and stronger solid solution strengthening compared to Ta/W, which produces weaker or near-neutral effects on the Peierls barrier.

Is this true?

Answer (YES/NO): NO